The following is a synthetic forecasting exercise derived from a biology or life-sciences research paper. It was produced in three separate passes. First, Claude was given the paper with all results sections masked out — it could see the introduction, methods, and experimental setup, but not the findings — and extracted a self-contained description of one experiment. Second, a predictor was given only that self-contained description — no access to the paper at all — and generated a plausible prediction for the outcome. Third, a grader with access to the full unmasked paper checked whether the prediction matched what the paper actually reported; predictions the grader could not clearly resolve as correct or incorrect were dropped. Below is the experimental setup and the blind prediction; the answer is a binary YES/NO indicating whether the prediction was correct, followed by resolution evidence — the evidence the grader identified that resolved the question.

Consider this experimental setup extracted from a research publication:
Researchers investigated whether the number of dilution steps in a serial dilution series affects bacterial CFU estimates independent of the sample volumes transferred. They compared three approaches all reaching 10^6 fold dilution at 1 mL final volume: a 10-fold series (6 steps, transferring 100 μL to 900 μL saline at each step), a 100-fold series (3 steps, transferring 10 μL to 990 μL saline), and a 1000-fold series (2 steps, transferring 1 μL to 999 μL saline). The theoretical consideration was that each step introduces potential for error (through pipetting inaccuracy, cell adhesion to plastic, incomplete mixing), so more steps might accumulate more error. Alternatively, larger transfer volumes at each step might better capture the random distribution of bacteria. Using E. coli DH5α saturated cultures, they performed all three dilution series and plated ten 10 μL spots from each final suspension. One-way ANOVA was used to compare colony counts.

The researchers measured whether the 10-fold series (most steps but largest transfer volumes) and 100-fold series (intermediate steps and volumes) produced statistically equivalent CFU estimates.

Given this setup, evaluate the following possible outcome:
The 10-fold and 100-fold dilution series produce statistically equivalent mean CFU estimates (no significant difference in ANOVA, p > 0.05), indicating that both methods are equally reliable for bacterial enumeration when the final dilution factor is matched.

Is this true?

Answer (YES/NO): NO